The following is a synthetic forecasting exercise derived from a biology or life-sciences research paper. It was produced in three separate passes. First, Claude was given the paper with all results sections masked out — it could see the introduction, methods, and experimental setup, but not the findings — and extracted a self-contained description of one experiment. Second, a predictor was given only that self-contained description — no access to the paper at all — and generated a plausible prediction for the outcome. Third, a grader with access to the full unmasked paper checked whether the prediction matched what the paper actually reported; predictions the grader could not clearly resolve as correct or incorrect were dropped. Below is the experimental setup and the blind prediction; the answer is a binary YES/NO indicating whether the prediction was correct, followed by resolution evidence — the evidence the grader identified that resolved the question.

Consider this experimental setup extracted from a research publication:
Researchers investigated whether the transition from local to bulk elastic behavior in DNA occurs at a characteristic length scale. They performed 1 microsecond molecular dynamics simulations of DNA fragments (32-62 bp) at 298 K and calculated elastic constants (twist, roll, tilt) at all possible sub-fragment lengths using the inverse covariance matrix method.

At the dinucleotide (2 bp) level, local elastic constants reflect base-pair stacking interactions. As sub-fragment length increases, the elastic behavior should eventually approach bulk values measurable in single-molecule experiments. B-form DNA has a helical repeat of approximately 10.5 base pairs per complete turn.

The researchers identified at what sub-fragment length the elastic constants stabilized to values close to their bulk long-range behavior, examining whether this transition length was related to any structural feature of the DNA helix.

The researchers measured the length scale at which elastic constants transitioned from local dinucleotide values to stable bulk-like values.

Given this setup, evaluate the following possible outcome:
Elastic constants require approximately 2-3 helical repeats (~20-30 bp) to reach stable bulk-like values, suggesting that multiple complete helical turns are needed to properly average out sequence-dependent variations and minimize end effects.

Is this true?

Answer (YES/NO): NO